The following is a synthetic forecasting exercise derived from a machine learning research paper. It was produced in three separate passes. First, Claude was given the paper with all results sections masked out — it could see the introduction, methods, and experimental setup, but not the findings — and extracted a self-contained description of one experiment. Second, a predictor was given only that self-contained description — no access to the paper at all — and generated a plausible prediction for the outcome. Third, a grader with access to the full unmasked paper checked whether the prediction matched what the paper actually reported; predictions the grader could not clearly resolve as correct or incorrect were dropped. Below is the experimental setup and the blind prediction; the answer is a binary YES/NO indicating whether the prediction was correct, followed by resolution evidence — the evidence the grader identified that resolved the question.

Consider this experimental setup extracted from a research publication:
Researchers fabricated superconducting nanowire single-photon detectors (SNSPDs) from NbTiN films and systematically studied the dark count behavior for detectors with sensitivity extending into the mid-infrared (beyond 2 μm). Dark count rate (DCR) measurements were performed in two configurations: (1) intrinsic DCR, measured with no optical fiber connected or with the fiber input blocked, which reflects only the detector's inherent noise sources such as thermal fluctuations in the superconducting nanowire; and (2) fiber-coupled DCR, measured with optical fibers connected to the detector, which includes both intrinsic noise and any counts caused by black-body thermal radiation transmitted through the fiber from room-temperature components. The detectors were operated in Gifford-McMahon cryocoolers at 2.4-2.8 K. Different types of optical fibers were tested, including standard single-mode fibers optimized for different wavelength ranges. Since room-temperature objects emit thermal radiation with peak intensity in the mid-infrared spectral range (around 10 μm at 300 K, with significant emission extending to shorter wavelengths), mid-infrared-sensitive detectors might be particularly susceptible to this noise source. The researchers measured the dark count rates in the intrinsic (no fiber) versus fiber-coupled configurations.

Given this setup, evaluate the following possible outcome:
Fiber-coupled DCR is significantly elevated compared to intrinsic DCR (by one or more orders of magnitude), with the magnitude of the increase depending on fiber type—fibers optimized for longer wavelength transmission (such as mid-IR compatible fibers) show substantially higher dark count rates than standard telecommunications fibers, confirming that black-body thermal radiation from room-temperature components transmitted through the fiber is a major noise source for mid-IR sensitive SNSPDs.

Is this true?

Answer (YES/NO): YES